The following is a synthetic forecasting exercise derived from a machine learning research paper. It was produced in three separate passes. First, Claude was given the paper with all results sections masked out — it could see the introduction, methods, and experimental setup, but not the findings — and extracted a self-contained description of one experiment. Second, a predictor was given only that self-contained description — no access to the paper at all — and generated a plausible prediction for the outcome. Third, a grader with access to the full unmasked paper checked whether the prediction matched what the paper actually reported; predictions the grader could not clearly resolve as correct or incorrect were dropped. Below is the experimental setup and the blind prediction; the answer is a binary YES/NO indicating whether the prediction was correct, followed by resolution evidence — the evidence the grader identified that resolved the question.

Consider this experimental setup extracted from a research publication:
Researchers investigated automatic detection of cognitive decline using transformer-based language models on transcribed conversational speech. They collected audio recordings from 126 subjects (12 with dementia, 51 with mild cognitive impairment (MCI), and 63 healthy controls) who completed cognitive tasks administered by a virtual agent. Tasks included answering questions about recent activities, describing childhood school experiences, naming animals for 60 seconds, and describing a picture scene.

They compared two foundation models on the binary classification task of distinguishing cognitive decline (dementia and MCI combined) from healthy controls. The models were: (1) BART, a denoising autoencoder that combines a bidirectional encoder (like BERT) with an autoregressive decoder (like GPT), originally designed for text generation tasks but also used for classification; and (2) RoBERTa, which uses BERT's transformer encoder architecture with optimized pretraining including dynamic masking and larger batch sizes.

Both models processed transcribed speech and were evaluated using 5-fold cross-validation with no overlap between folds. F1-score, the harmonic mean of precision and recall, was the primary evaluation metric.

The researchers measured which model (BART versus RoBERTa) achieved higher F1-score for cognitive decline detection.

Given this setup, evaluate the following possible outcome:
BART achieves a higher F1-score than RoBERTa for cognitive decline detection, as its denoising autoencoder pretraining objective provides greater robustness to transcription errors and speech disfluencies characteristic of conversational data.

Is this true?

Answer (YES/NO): NO